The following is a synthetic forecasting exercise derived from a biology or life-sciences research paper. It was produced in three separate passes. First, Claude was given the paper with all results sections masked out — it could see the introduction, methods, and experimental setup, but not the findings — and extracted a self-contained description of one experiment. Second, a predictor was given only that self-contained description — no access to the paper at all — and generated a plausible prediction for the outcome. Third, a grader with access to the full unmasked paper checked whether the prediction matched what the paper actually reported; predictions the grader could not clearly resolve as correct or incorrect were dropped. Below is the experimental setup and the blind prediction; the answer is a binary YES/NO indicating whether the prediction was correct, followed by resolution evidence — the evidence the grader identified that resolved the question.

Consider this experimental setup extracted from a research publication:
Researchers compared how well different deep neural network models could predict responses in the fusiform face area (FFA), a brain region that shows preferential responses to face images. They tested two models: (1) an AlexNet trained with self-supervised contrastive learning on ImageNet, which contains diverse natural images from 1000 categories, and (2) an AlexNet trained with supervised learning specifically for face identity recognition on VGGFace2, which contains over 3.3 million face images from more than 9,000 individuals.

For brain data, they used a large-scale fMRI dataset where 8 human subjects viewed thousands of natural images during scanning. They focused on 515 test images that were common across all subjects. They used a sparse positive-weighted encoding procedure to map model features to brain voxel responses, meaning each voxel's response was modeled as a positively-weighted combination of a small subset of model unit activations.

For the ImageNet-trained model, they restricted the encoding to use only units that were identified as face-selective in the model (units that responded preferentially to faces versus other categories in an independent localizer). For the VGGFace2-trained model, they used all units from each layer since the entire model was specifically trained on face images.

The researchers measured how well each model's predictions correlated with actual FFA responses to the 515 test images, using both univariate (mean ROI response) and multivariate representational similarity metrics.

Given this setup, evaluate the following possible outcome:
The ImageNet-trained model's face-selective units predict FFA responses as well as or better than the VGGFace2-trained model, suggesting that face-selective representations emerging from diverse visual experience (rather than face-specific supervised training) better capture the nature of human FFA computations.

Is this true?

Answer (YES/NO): YES